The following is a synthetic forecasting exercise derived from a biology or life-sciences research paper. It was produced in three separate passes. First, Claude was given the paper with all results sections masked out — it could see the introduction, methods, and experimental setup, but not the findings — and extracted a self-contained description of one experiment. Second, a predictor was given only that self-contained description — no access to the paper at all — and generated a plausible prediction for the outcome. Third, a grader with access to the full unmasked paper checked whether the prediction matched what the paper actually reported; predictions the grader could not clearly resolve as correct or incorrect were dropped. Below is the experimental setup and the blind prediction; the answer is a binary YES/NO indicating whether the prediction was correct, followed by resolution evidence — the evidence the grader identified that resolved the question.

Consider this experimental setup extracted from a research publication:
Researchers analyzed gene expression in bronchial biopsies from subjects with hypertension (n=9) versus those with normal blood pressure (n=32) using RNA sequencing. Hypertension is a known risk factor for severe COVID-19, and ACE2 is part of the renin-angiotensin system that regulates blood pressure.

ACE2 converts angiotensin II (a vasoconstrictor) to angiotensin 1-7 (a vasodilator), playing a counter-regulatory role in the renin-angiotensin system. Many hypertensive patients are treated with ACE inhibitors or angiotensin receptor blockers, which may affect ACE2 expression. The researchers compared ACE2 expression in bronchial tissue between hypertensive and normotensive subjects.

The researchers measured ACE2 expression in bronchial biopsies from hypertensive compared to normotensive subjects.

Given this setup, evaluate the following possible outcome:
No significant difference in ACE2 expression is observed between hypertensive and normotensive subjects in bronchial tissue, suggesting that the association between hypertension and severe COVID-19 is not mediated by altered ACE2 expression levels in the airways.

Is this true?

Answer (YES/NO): YES